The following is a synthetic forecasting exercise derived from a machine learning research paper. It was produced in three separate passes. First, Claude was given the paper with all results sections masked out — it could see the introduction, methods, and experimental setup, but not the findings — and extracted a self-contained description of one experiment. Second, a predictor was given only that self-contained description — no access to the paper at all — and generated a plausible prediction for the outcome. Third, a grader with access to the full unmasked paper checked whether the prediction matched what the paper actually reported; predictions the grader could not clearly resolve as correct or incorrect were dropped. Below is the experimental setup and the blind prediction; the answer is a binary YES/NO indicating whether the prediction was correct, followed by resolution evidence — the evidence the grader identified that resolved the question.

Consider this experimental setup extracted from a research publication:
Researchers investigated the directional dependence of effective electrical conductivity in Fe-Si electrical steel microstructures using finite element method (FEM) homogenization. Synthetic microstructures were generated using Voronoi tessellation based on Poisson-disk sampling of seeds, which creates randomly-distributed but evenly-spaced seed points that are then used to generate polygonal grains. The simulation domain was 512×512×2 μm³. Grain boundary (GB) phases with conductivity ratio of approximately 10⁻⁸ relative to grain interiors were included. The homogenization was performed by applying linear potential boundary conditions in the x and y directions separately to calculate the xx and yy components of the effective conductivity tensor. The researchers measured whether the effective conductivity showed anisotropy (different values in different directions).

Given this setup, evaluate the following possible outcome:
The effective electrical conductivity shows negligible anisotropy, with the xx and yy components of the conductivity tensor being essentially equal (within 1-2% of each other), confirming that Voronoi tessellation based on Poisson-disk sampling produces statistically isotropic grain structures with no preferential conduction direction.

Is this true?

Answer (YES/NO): YES